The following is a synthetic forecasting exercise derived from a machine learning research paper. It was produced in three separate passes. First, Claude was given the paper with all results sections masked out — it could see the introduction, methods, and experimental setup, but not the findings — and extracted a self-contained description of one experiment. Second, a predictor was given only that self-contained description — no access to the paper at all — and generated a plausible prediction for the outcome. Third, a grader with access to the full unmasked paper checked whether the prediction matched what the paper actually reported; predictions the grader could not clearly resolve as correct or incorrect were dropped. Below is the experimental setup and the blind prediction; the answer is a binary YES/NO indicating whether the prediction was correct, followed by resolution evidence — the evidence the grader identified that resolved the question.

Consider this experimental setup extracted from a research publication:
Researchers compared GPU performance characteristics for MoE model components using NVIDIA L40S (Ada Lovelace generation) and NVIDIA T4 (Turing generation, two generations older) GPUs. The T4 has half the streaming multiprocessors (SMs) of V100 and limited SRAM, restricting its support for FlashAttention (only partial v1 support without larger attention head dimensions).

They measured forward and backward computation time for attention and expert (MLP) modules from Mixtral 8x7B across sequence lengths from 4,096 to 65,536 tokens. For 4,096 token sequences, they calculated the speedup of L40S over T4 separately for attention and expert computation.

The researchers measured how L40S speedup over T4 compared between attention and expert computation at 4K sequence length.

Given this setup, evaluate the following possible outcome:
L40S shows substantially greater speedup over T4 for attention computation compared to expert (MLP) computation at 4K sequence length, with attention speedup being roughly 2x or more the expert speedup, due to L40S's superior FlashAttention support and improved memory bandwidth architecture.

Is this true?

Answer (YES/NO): NO